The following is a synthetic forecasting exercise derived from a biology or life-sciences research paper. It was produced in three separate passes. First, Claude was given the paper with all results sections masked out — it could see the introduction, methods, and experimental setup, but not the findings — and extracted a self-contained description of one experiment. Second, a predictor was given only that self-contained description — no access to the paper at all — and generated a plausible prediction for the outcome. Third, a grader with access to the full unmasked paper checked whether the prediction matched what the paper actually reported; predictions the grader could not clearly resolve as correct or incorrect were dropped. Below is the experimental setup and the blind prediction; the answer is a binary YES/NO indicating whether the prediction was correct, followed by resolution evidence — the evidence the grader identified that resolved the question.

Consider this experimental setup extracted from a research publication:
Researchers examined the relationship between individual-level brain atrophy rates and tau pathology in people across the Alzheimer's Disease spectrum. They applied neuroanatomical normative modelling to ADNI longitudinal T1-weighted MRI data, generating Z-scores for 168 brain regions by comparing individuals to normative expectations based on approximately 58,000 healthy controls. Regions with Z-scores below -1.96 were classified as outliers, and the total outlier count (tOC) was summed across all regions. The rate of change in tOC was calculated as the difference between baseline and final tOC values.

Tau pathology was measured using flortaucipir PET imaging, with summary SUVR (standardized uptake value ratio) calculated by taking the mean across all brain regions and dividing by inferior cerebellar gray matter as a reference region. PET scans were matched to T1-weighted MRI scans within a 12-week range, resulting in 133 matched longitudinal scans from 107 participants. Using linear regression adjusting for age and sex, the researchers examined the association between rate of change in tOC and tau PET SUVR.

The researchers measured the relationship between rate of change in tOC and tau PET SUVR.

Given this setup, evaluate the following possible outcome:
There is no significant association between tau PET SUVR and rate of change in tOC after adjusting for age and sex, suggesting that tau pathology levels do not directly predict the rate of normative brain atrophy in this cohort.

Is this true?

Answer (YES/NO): NO